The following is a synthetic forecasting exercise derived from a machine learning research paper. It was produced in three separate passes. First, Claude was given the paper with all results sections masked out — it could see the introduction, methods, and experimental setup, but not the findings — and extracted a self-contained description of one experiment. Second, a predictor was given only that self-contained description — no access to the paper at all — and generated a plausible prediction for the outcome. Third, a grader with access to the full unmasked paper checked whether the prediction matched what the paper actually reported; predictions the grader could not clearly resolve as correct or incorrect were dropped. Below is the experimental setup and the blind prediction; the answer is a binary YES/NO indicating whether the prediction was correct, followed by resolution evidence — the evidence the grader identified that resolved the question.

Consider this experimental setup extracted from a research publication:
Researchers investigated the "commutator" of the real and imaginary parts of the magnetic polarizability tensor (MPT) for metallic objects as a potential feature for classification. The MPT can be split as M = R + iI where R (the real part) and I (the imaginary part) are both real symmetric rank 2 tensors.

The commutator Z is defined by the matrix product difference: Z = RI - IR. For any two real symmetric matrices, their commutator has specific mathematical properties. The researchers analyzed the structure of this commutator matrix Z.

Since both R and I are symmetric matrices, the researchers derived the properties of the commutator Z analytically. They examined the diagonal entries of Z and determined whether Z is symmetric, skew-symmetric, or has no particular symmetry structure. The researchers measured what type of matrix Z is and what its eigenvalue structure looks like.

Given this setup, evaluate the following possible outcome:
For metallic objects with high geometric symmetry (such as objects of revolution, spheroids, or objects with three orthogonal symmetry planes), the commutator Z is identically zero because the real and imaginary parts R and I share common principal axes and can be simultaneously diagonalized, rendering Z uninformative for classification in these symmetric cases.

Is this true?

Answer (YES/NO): YES